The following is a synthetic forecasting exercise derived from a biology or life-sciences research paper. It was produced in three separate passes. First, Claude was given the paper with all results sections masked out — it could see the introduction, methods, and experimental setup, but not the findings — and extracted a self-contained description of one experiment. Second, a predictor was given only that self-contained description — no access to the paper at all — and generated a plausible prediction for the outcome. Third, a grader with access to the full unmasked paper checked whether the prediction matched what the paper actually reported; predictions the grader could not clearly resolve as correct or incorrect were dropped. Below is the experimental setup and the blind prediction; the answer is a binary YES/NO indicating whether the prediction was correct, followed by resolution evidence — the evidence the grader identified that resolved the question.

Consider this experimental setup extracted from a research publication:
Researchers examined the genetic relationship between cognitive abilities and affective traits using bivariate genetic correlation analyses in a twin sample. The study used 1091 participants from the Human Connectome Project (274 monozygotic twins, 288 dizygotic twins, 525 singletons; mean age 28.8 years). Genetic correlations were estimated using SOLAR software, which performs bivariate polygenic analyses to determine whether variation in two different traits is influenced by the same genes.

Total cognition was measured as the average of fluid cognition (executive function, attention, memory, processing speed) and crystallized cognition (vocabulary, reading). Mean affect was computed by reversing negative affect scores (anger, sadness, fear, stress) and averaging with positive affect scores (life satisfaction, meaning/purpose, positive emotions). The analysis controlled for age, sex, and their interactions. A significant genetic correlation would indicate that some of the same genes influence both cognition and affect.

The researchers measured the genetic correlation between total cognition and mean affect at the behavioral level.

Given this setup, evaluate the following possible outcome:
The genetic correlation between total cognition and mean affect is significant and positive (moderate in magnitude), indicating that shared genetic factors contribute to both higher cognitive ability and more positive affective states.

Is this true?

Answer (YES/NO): NO